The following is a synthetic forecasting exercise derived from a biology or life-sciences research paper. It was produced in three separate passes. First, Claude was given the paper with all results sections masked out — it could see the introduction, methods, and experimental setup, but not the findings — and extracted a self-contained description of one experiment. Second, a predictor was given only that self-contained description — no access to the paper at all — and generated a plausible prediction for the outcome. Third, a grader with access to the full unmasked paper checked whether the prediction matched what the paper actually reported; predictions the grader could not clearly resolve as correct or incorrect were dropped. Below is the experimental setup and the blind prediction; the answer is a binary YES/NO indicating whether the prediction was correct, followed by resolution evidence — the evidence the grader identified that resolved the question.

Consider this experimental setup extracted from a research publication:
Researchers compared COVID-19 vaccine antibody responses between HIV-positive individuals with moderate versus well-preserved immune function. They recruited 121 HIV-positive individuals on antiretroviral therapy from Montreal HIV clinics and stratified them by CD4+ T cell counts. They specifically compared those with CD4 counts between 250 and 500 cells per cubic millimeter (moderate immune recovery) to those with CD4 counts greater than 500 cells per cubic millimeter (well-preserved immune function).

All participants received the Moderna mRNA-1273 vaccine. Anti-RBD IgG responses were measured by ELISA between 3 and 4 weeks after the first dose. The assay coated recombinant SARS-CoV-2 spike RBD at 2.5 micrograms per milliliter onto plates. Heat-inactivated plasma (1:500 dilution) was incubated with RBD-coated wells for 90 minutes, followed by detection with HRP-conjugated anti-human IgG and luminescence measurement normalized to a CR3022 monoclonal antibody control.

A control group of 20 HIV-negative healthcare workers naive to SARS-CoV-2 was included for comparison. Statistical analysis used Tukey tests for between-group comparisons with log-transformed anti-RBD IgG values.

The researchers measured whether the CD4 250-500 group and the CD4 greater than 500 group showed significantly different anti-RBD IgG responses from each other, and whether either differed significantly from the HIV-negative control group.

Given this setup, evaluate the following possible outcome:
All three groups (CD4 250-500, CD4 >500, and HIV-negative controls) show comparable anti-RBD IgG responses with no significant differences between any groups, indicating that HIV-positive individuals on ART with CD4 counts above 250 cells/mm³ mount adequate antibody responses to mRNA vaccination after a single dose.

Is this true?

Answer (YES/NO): YES